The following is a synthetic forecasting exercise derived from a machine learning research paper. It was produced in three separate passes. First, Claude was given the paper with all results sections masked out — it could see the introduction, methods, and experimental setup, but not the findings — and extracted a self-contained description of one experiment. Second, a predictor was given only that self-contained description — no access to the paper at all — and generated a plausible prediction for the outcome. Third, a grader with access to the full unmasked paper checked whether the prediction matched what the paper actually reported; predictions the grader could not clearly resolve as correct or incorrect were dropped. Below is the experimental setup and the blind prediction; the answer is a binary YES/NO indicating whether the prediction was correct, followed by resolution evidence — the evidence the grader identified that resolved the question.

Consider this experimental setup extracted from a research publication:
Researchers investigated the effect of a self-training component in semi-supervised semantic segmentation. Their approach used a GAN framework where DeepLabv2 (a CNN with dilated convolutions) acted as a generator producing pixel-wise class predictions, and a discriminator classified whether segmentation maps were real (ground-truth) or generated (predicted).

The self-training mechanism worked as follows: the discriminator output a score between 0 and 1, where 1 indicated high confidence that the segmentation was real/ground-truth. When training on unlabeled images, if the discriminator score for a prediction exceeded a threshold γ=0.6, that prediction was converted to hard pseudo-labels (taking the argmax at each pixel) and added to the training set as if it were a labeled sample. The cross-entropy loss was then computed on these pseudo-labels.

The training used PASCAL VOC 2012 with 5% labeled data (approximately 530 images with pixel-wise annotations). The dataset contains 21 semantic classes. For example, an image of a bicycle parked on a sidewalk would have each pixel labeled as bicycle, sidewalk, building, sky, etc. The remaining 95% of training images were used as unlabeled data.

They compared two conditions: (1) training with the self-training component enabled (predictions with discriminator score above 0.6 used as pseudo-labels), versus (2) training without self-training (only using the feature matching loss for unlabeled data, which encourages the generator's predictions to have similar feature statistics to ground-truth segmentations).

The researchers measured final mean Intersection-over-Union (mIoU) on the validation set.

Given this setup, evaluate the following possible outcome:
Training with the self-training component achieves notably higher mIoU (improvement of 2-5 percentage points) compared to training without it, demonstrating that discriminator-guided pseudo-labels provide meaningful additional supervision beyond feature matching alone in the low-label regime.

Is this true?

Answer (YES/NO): YES